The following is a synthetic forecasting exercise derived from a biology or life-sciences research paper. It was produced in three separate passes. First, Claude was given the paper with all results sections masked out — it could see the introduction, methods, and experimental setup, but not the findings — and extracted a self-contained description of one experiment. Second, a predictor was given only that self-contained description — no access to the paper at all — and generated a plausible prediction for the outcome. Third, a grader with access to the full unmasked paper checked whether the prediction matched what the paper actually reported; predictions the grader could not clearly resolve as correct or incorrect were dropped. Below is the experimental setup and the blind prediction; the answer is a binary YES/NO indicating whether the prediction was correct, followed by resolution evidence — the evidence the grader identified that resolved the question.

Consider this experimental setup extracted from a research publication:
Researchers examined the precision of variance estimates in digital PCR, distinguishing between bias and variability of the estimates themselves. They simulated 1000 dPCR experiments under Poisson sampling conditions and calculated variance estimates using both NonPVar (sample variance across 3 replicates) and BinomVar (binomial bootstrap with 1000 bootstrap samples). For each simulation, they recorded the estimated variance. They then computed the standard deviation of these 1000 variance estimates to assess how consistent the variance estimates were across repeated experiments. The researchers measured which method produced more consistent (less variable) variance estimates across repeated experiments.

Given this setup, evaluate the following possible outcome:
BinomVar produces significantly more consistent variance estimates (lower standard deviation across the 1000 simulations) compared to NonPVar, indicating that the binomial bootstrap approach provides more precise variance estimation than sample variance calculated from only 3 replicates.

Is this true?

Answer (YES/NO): YES